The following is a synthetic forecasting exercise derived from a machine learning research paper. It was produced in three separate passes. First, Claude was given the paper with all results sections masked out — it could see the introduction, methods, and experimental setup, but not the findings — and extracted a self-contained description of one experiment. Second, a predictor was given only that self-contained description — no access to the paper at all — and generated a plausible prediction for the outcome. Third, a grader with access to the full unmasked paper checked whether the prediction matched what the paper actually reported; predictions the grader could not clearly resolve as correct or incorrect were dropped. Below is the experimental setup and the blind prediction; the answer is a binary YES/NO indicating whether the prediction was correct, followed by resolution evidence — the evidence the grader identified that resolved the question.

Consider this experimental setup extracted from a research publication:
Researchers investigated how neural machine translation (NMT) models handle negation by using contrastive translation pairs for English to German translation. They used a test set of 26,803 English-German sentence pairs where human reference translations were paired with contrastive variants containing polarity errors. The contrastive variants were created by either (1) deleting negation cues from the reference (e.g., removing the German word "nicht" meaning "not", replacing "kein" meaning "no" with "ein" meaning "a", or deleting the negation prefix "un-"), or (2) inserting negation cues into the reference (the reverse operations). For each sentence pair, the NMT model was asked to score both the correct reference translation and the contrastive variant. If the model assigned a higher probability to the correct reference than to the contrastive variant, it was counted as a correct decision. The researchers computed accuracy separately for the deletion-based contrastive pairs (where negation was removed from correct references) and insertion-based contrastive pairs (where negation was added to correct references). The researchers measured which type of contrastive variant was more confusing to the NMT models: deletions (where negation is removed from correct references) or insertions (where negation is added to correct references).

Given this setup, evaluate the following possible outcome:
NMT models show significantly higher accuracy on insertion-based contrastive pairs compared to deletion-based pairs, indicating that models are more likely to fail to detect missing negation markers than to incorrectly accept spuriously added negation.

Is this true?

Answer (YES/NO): YES